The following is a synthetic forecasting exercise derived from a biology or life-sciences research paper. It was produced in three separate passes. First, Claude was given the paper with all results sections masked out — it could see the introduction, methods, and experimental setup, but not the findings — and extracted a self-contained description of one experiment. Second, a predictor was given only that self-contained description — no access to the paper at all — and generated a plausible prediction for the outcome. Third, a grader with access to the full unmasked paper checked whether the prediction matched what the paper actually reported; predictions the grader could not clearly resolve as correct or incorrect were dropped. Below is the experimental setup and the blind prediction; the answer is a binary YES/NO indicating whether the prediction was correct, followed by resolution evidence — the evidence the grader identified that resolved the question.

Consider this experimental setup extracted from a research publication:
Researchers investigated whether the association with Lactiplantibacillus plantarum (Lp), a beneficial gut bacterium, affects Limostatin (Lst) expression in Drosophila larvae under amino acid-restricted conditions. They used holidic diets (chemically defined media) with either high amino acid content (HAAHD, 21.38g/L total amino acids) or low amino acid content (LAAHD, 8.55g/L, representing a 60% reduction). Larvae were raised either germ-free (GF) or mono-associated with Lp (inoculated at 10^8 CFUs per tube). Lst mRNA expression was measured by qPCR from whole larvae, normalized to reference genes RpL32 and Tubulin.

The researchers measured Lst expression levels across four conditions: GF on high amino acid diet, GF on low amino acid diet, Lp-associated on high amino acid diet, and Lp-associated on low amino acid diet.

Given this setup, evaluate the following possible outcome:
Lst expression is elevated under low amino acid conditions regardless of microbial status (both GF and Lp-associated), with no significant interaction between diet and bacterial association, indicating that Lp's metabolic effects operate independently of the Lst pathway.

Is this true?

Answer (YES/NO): NO